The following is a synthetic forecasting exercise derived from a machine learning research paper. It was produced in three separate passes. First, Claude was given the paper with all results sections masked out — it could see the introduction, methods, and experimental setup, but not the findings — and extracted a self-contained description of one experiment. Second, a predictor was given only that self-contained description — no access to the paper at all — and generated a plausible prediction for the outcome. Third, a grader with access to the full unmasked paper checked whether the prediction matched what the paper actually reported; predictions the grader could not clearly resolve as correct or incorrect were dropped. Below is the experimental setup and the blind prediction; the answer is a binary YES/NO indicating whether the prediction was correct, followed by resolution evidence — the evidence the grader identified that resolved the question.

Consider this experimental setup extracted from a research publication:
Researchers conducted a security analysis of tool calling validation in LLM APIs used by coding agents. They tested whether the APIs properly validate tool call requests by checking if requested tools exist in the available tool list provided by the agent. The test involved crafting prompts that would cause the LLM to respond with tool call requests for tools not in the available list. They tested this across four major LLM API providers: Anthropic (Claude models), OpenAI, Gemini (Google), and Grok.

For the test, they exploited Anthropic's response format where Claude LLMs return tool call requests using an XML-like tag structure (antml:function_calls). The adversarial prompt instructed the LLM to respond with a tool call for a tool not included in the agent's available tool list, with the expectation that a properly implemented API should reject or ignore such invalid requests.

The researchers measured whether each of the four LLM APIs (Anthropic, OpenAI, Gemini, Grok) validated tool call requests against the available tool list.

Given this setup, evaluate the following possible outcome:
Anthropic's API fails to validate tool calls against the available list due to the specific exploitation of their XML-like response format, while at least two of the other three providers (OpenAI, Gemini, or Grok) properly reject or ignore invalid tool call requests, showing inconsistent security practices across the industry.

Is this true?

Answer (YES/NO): YES